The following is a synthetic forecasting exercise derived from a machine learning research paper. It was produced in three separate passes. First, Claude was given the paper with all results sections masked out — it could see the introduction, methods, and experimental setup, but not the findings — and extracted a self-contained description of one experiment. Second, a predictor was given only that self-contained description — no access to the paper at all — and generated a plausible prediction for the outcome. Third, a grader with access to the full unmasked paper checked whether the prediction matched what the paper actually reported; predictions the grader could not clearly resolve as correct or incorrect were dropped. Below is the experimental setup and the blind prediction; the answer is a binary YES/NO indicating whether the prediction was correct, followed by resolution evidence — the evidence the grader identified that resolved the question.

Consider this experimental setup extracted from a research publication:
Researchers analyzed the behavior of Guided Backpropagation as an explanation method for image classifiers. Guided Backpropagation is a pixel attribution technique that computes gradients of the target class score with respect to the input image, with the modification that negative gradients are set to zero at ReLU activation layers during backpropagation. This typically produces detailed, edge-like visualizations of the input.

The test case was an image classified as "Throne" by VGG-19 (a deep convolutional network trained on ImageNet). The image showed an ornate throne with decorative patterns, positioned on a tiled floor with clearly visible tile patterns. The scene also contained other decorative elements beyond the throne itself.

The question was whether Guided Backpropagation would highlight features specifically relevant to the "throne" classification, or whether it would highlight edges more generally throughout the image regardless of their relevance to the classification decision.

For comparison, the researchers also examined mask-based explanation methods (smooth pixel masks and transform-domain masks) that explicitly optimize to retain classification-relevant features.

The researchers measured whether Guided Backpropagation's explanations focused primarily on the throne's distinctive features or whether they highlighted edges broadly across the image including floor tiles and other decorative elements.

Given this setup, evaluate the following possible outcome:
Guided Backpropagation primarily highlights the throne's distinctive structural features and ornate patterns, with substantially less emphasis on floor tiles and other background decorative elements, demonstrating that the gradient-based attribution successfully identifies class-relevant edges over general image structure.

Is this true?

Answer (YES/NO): NO